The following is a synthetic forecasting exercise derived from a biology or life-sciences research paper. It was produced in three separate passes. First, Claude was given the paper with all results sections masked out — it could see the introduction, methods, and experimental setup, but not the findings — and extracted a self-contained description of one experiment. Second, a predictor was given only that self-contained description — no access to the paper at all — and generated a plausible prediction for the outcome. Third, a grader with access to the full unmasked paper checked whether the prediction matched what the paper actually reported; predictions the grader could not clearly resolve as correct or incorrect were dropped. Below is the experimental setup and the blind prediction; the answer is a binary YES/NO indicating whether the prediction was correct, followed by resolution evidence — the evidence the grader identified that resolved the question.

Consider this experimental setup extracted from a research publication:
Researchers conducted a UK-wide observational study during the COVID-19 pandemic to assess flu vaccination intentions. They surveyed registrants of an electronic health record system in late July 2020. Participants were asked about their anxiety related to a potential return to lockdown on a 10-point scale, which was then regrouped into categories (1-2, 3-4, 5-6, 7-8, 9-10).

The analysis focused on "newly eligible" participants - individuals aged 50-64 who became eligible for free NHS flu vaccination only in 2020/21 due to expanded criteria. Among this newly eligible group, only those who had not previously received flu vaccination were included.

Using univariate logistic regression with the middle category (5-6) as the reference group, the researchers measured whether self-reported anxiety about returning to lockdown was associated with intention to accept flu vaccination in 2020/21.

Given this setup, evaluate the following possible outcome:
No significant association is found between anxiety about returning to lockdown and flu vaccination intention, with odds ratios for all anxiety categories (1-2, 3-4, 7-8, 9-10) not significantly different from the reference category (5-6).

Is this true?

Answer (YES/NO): NO